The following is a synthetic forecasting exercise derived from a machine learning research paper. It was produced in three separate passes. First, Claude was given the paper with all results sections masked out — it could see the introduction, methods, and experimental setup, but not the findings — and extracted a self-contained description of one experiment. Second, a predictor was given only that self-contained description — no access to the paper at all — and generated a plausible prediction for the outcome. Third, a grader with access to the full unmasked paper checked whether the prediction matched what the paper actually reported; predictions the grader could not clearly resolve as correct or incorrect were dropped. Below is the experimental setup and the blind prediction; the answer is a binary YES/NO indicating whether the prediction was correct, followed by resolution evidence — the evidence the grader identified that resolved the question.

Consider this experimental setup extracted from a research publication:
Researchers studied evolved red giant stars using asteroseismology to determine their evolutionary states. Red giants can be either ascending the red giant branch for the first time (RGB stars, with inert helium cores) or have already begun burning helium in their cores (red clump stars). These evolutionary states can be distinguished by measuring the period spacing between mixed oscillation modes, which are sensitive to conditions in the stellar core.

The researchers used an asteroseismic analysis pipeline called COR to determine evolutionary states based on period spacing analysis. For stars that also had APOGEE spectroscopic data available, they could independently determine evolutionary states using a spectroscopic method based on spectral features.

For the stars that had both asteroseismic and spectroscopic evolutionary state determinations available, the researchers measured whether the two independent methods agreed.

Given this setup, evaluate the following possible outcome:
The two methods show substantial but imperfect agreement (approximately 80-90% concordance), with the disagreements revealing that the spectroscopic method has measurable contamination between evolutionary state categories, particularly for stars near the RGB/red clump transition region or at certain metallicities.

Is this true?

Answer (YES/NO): NO